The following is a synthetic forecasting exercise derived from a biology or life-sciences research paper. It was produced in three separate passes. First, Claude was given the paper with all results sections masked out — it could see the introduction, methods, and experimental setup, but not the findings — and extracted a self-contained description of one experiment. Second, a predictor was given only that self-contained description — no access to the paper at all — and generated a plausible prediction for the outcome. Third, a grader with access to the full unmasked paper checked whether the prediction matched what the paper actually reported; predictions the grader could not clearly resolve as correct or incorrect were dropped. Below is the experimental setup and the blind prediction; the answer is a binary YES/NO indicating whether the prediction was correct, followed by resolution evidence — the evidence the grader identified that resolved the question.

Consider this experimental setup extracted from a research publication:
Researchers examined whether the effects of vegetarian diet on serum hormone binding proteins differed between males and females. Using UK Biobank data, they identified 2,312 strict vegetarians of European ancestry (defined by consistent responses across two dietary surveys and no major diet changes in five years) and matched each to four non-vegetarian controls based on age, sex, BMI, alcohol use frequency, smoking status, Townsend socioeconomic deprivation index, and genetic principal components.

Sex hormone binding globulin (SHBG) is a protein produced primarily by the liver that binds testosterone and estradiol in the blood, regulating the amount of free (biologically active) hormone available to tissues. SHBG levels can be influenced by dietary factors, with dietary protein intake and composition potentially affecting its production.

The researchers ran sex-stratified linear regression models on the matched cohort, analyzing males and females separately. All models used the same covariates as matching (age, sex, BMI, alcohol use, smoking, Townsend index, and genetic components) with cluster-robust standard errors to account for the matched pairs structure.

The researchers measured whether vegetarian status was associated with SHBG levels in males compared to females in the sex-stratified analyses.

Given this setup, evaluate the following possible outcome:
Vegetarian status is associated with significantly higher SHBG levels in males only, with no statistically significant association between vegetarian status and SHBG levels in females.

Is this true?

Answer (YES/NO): NO